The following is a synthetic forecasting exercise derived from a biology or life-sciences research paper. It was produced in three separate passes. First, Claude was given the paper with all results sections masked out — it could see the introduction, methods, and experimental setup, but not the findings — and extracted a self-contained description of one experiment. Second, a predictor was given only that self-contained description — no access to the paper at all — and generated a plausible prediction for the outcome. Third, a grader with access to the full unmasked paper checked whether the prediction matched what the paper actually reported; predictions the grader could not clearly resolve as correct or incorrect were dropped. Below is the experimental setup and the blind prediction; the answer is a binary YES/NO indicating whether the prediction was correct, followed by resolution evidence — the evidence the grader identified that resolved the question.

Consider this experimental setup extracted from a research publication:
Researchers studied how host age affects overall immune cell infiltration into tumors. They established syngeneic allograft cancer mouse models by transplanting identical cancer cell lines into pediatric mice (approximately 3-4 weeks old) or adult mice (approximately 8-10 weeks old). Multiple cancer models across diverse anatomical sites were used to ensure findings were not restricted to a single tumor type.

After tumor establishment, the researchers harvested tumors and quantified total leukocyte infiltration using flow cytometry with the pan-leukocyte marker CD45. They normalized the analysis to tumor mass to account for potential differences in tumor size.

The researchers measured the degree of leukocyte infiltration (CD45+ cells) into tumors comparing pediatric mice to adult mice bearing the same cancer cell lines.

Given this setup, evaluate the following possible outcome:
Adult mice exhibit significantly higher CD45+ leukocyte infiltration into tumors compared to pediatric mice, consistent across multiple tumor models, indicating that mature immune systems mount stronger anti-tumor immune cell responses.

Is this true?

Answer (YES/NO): YES